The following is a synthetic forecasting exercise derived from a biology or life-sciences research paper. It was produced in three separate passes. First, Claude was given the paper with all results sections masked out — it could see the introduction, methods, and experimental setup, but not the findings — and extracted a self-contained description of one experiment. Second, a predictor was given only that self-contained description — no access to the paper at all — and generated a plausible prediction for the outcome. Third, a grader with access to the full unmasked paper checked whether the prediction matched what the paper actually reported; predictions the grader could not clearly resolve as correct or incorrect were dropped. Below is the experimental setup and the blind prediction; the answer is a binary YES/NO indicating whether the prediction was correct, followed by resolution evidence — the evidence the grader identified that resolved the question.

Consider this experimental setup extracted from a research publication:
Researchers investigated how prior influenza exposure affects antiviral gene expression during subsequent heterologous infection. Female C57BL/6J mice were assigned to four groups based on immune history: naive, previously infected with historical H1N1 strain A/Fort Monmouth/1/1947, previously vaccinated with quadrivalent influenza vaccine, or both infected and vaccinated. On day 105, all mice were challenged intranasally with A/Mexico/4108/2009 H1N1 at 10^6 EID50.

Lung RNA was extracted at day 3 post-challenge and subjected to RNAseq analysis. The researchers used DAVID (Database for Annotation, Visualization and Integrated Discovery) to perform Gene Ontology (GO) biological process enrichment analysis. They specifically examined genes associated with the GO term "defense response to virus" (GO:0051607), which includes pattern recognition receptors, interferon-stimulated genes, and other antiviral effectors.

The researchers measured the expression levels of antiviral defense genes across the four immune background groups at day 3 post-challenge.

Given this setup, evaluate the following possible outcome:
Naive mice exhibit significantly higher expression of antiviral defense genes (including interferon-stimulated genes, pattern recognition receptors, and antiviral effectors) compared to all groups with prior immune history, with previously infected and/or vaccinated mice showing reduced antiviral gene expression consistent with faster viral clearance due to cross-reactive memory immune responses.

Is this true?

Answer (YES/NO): NO